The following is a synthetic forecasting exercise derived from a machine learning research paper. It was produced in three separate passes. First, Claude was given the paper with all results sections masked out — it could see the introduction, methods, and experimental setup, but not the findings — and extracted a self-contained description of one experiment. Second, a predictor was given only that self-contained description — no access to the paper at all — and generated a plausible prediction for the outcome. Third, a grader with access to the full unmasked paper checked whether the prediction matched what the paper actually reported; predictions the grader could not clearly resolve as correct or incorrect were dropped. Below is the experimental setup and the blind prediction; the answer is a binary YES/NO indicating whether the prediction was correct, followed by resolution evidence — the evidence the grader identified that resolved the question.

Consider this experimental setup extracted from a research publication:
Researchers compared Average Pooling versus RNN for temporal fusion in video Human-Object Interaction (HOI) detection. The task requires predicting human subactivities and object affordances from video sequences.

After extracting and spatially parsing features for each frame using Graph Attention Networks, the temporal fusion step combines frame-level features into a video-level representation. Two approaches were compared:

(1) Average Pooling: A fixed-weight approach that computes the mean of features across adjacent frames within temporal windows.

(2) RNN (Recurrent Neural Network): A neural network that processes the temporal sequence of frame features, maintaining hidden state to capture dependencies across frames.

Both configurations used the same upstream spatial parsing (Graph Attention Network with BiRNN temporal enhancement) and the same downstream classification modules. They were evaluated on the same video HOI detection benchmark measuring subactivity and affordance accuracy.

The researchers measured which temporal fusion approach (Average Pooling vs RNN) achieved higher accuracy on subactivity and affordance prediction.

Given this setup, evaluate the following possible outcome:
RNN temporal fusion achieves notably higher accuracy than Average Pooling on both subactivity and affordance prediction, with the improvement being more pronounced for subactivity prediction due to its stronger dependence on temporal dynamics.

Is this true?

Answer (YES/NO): NO